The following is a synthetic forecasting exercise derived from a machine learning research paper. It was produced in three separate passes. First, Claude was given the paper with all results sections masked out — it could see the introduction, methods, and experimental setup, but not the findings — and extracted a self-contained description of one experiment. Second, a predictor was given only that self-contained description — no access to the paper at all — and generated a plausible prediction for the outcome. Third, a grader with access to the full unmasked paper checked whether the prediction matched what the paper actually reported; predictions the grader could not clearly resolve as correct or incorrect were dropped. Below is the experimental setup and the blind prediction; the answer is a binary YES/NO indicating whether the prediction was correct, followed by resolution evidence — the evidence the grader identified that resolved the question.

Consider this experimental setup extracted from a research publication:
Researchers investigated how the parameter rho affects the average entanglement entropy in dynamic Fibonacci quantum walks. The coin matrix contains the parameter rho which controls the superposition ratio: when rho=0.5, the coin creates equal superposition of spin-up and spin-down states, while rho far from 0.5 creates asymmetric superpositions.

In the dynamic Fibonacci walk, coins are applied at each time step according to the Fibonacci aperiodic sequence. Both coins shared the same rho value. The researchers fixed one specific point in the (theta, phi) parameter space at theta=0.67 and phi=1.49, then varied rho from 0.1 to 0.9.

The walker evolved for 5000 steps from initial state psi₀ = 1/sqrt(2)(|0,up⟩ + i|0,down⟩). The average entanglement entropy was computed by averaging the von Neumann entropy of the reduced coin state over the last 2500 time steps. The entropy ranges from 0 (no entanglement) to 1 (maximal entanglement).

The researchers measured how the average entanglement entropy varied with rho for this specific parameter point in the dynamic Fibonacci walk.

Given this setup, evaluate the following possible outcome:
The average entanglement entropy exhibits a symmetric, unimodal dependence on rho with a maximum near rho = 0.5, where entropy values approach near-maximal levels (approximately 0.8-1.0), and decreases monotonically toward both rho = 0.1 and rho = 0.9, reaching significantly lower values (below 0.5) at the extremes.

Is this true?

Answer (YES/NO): NO